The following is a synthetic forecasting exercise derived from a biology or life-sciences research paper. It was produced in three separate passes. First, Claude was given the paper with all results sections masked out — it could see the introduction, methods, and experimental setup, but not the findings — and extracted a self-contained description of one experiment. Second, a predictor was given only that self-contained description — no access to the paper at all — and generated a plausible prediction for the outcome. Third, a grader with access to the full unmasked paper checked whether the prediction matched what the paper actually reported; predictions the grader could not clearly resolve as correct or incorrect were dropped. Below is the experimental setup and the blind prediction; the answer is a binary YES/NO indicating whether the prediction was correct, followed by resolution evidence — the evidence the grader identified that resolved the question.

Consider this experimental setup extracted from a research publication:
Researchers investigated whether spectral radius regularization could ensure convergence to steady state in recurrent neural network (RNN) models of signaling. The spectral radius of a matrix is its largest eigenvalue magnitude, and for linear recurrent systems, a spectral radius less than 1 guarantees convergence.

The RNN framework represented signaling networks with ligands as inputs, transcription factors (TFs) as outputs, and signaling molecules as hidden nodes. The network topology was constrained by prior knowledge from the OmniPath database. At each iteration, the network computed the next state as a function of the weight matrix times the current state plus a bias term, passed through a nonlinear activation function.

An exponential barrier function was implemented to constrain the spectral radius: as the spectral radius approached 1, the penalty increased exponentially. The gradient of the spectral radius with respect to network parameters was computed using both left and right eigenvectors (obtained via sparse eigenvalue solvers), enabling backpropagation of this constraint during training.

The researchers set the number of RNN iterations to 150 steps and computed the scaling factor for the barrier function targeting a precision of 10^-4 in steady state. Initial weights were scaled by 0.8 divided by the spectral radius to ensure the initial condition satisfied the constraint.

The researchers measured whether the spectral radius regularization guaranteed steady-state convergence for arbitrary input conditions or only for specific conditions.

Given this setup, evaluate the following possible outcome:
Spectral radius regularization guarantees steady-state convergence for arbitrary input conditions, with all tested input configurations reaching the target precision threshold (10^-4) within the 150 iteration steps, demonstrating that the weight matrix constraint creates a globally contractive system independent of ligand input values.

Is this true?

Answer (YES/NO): NO